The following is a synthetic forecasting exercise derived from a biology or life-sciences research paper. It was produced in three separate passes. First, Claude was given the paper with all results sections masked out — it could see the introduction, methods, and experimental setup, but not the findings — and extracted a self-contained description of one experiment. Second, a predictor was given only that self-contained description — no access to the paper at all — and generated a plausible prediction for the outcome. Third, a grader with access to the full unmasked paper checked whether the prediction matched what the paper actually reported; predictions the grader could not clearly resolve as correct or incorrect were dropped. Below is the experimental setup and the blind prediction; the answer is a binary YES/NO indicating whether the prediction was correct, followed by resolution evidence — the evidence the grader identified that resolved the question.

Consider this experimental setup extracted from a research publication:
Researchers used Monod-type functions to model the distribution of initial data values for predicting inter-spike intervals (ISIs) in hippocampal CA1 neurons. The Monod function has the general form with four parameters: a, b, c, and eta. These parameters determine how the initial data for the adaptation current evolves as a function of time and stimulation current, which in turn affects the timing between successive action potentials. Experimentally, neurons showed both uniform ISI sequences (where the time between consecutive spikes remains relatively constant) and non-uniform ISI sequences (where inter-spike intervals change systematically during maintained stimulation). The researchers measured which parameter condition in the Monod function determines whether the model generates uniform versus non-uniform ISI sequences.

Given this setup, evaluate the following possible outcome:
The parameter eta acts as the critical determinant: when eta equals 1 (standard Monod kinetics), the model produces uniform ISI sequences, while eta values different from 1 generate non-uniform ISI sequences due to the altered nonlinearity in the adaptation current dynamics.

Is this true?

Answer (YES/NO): NO